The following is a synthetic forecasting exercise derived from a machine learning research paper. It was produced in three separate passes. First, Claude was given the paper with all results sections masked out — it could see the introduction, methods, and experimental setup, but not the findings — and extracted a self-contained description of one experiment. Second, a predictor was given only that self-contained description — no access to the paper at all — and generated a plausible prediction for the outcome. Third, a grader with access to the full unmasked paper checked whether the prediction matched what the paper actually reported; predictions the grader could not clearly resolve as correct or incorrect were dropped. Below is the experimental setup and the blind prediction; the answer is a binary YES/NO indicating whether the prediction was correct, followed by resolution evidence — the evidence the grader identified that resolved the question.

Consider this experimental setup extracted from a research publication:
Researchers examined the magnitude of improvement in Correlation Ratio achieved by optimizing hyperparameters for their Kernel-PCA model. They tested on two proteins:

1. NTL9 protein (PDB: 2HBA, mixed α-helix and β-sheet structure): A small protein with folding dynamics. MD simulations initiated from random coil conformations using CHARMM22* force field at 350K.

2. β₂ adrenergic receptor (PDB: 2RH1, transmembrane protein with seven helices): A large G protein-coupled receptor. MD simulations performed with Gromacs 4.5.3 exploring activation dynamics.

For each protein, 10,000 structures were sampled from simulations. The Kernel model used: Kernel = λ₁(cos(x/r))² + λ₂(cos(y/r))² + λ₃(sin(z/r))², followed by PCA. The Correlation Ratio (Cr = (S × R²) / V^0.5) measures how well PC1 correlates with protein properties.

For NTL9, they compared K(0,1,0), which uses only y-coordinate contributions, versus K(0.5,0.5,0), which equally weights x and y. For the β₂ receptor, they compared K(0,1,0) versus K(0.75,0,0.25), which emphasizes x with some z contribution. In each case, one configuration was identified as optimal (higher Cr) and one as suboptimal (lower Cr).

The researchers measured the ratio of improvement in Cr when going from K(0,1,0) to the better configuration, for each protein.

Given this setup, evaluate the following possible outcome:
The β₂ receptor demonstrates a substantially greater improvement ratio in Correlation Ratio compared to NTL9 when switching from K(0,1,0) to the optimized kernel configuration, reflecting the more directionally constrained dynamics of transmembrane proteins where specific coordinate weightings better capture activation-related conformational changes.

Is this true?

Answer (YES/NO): YES